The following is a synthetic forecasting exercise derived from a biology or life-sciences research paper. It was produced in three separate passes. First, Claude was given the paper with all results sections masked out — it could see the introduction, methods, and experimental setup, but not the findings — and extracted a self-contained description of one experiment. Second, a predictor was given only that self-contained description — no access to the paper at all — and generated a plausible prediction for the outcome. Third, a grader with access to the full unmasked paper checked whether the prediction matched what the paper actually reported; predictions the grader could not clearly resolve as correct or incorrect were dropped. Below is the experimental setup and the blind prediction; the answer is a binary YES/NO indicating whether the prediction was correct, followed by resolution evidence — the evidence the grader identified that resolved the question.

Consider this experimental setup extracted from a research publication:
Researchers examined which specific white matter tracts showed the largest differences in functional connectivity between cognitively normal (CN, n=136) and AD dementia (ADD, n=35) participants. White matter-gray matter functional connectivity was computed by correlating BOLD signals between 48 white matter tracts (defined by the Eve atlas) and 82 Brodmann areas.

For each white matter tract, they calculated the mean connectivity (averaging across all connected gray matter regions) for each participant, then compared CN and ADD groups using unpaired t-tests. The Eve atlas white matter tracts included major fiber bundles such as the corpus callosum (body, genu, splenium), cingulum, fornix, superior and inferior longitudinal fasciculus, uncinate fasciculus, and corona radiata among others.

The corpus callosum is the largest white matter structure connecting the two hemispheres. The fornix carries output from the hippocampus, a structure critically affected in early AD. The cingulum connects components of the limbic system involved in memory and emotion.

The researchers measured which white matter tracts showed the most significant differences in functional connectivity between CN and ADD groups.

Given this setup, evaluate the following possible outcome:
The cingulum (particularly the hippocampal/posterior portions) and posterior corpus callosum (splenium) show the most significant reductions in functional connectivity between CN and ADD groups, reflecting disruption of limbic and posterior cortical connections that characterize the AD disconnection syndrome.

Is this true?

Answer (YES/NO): NO